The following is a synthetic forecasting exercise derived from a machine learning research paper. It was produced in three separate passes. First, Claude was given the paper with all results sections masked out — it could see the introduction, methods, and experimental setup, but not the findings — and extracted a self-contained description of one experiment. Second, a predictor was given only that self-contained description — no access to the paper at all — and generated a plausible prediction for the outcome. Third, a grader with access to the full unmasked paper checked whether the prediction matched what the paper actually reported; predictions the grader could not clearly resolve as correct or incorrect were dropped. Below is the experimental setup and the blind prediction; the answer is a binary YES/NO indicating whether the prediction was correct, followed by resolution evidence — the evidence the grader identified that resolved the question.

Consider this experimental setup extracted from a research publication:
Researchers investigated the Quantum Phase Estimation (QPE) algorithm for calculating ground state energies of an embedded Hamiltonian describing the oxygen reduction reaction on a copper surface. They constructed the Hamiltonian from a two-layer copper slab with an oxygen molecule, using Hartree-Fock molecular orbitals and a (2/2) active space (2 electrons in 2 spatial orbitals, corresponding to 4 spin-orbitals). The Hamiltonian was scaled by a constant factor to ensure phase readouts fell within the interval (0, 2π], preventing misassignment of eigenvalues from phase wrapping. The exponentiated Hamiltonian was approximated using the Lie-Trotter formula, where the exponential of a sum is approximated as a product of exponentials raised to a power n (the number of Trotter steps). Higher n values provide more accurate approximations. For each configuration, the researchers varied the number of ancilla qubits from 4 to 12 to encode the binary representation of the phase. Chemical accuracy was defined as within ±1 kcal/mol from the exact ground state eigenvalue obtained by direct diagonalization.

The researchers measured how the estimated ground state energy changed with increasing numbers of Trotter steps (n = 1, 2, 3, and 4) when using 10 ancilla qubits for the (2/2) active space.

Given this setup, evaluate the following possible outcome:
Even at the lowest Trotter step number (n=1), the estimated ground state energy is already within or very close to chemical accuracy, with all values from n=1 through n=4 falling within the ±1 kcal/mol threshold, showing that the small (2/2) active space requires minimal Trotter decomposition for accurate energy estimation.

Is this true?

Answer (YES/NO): NO